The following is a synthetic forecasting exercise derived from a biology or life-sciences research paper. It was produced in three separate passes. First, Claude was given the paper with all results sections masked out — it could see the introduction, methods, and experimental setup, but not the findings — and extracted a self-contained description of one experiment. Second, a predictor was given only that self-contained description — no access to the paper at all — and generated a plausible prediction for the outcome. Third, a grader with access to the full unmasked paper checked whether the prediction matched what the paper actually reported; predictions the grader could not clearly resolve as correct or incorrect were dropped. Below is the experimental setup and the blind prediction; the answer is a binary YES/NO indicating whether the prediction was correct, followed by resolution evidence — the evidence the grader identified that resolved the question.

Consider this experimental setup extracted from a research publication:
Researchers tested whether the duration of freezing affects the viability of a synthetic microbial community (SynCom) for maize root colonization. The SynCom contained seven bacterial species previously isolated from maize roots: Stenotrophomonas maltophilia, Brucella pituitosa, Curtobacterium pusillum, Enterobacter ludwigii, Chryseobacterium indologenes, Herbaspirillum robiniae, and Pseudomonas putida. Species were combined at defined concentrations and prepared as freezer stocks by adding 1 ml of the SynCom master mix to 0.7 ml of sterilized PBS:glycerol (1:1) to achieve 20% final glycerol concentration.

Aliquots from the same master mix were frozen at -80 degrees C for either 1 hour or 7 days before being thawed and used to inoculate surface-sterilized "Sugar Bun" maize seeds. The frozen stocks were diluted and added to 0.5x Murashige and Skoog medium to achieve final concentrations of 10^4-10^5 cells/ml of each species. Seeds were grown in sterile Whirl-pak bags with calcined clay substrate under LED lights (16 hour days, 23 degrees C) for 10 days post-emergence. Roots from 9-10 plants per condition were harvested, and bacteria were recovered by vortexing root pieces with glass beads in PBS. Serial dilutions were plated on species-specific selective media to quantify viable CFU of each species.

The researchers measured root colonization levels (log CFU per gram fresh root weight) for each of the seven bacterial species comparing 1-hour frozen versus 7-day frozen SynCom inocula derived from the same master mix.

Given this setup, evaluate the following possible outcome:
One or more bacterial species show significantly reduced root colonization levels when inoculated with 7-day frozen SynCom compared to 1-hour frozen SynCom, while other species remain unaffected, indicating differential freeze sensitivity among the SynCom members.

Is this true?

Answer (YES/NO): NO